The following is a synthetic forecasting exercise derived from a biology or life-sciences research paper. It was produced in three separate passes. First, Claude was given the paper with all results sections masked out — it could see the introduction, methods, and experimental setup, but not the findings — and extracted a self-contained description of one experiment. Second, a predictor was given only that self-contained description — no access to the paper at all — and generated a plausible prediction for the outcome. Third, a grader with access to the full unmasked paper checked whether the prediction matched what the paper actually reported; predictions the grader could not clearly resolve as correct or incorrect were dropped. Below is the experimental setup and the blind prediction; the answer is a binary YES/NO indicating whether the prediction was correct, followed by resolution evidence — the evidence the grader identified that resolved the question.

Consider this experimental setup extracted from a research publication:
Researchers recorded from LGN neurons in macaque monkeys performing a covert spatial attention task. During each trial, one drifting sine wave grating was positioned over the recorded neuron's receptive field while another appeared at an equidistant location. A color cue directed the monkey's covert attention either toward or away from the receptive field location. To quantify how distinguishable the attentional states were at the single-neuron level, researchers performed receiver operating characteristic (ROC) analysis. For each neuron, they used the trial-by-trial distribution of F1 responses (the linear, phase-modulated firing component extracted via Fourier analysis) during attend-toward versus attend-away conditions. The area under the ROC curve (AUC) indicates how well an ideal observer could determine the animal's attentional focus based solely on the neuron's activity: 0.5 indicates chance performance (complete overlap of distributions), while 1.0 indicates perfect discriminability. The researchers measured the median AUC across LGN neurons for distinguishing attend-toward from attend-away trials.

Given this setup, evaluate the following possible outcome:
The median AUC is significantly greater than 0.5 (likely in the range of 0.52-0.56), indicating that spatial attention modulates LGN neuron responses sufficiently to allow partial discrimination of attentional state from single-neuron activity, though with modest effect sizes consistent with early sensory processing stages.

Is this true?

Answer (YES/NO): YES